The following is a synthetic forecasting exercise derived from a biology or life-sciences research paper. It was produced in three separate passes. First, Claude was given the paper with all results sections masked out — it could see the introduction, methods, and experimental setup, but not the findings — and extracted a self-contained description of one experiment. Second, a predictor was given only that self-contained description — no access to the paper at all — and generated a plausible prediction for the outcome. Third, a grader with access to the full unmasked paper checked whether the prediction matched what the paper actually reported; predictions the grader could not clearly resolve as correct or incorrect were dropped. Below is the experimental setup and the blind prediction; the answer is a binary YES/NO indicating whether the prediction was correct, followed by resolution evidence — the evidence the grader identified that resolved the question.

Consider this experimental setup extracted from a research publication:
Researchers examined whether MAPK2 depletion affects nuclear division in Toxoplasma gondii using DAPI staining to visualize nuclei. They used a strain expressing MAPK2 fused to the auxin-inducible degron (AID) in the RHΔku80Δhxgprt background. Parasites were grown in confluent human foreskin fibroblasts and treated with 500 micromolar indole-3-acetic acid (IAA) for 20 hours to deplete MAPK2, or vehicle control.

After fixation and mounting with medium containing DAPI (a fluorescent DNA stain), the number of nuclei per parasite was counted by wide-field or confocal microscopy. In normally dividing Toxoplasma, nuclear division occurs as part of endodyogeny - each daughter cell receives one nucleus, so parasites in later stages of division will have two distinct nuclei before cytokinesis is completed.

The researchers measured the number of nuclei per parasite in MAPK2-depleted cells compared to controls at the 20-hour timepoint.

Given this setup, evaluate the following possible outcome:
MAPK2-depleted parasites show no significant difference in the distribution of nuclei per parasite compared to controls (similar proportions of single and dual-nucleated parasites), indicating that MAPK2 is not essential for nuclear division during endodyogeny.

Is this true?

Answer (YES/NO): NO